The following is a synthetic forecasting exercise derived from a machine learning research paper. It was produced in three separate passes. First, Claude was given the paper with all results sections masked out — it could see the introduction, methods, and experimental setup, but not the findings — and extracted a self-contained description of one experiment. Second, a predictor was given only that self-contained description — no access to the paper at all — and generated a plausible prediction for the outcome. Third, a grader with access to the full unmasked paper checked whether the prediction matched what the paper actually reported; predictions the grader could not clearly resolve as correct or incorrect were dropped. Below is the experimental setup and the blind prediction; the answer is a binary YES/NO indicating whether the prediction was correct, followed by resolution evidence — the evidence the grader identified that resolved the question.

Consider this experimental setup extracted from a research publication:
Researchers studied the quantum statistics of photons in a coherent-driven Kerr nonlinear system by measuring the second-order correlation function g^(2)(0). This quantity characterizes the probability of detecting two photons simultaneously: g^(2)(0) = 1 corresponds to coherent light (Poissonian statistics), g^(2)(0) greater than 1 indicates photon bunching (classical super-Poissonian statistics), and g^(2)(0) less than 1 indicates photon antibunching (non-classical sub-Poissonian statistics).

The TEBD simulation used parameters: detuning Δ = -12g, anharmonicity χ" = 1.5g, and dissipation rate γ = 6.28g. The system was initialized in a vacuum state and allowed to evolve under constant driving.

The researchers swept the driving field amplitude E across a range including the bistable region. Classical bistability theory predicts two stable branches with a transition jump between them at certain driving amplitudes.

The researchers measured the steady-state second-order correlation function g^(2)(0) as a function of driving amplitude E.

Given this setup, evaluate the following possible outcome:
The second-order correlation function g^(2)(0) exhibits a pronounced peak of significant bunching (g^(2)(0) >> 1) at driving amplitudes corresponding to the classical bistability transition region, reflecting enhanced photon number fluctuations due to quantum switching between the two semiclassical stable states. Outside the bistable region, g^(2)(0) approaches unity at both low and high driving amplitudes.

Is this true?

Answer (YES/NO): NO